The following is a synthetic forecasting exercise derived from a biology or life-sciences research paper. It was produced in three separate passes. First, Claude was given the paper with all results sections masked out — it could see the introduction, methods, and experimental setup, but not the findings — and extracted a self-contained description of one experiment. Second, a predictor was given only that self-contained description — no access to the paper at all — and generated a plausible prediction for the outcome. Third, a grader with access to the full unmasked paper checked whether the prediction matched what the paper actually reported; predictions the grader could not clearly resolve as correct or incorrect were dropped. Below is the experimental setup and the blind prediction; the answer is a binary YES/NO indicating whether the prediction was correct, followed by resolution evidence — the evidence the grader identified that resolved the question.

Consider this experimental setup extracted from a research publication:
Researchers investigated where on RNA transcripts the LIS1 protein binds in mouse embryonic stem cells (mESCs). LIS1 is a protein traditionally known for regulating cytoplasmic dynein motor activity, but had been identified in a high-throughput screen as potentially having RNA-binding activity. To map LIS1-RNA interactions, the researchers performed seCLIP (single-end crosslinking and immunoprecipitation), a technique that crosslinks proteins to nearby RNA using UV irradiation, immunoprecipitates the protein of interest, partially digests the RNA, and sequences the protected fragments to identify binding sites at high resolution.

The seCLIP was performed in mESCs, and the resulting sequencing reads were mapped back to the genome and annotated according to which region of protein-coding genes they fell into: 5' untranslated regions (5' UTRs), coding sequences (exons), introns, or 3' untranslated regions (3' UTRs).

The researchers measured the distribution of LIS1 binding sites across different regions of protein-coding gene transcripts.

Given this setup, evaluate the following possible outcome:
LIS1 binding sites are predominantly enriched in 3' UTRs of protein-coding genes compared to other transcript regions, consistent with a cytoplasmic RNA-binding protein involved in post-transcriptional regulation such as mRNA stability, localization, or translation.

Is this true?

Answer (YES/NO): NO